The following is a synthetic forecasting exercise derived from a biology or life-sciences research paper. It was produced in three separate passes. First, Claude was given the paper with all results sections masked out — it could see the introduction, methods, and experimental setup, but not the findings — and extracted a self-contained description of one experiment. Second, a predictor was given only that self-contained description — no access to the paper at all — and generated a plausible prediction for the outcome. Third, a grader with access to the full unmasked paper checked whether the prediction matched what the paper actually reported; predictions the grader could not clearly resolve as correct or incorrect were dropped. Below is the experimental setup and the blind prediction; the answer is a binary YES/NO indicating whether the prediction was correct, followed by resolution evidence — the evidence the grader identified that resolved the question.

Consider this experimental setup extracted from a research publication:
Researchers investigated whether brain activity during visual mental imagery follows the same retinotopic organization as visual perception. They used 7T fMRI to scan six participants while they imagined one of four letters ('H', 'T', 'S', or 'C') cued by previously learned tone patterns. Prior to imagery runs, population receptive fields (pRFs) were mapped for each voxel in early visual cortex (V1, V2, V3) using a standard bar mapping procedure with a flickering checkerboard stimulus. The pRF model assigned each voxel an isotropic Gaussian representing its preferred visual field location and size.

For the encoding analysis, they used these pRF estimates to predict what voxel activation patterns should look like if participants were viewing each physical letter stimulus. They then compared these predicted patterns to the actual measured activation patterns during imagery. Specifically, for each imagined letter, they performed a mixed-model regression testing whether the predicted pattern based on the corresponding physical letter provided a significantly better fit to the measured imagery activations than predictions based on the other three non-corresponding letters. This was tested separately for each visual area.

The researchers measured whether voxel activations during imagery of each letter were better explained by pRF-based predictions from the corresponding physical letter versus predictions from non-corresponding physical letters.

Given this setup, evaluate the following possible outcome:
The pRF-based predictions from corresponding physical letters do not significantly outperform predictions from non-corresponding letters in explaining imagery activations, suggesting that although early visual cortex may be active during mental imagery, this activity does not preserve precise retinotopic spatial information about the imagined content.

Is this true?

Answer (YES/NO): NO